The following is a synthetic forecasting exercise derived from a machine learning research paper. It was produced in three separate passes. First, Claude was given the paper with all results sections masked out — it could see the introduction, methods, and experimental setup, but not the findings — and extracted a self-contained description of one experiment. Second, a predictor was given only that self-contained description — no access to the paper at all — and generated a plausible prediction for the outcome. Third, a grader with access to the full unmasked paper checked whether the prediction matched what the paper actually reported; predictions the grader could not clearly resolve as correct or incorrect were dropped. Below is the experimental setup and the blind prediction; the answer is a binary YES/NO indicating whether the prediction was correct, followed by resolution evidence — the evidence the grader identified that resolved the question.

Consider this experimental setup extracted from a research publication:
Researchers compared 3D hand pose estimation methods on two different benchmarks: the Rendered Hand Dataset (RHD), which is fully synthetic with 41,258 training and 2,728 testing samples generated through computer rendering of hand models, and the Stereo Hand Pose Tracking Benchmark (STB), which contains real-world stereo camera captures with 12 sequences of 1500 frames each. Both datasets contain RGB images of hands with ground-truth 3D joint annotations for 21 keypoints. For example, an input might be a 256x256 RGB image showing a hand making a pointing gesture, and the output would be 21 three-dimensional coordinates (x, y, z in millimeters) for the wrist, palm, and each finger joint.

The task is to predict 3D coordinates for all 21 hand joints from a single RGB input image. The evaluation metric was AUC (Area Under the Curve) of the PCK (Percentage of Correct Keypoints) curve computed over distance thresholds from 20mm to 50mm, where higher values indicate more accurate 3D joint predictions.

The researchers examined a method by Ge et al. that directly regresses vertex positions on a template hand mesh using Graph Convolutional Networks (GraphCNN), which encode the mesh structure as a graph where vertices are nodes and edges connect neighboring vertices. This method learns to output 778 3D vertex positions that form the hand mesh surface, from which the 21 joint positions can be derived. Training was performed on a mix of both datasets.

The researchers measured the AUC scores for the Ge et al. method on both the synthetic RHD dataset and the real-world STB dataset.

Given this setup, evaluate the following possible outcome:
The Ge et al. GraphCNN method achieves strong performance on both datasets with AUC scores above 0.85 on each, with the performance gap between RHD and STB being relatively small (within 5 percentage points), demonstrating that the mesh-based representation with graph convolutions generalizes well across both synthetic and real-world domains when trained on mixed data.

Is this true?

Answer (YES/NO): NO